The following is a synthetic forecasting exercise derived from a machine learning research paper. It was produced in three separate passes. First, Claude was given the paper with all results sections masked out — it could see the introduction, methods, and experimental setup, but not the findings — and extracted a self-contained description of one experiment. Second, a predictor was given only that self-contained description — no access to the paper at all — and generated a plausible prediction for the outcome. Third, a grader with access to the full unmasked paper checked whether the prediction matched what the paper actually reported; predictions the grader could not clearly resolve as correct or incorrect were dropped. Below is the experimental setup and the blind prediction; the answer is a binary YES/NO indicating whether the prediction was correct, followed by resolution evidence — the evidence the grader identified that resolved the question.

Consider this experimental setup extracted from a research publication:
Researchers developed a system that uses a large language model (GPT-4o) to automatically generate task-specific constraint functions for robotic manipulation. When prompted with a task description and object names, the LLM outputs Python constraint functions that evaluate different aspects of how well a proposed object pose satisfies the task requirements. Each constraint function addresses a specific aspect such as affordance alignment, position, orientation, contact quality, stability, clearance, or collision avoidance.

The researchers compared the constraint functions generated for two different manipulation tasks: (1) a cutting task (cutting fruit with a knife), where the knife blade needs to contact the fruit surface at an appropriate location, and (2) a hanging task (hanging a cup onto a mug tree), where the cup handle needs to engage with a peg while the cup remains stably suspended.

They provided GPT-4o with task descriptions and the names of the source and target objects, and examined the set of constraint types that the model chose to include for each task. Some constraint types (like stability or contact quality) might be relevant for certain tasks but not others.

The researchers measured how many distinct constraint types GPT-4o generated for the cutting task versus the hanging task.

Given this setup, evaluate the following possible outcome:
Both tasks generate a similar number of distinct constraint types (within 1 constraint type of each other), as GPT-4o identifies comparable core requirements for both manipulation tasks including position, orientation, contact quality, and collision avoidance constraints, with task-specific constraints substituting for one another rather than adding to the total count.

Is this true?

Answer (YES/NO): YES